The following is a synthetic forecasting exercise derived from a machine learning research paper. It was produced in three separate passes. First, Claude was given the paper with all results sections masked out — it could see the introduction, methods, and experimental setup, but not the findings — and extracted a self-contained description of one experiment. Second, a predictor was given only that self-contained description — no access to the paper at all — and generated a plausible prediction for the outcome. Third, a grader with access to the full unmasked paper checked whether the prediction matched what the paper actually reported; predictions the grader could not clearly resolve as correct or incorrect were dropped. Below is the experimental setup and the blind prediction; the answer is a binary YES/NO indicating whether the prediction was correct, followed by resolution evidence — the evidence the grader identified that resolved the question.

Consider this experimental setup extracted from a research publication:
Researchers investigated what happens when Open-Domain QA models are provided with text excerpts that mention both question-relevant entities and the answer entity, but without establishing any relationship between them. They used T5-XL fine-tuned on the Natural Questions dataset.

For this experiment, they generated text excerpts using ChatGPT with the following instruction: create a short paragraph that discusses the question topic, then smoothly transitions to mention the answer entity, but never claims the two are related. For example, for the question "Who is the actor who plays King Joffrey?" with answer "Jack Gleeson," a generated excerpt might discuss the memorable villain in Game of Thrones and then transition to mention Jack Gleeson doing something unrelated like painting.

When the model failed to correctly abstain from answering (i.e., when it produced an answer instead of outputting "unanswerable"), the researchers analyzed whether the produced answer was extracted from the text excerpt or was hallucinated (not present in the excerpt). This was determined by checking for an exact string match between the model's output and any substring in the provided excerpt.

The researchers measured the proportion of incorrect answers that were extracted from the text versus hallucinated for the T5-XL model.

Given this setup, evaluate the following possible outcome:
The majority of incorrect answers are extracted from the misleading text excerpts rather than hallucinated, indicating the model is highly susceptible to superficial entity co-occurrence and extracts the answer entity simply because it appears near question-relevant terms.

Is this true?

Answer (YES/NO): YES